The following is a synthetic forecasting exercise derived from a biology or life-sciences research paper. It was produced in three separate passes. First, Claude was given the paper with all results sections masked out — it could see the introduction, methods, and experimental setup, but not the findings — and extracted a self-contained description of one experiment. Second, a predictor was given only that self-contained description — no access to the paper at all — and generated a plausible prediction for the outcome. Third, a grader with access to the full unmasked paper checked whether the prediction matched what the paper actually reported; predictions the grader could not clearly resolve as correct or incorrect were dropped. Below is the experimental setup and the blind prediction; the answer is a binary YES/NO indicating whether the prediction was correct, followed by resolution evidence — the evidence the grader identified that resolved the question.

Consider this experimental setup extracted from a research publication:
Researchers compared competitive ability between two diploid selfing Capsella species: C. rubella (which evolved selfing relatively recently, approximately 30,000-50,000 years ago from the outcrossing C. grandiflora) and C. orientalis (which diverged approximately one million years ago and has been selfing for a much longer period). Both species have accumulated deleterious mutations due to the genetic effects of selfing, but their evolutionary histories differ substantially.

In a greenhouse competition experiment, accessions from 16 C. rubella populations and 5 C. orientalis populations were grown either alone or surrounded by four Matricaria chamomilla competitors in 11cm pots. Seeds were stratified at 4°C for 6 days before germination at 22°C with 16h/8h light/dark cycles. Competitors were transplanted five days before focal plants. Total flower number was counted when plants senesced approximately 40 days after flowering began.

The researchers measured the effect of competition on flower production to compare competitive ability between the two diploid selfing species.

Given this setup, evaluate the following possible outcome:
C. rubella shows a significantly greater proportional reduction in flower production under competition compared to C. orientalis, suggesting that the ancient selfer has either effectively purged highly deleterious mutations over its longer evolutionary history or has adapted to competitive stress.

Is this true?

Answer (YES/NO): NO